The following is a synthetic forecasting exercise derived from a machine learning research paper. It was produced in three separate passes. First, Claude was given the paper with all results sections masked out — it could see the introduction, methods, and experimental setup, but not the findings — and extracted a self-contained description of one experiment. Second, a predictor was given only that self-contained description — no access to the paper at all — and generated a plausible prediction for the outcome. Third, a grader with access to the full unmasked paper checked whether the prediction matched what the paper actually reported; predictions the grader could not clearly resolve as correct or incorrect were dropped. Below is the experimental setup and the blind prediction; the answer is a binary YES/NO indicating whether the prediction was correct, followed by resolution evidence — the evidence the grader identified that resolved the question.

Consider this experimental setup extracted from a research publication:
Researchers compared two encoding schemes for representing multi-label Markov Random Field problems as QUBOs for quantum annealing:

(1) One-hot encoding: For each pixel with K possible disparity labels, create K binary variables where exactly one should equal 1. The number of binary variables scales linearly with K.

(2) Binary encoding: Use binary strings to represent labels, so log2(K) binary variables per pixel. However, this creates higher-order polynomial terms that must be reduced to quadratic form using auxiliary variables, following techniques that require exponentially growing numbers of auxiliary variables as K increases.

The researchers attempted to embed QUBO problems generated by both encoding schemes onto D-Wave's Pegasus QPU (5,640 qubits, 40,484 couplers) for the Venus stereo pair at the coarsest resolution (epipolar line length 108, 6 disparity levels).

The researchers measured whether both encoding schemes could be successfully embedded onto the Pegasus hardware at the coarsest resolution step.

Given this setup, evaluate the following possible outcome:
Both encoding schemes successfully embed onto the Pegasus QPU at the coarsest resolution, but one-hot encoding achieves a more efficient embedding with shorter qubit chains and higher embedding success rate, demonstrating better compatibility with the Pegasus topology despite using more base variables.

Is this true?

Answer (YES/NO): NO